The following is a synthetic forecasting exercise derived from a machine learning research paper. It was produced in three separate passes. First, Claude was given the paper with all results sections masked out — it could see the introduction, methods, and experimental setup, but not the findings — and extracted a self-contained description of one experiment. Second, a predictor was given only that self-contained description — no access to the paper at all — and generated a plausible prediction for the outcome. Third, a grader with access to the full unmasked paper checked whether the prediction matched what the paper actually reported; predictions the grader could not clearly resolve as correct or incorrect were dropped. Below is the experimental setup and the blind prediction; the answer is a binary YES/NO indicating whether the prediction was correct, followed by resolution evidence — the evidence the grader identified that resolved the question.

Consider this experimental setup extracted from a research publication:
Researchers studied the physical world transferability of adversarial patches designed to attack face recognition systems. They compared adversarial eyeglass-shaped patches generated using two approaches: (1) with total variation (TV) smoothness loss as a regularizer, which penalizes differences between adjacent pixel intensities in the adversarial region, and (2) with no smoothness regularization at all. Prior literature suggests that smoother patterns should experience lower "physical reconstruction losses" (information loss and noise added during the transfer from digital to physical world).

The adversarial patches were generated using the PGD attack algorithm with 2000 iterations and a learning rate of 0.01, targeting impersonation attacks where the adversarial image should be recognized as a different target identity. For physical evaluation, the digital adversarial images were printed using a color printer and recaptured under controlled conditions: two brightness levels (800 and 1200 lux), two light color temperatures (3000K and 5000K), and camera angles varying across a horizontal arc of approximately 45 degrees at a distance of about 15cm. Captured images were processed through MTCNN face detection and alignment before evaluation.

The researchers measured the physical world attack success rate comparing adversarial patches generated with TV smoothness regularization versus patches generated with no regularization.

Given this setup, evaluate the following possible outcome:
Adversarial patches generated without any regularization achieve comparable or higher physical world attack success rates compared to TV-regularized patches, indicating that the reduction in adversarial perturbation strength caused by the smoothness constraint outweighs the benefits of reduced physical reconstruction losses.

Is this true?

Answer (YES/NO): NO